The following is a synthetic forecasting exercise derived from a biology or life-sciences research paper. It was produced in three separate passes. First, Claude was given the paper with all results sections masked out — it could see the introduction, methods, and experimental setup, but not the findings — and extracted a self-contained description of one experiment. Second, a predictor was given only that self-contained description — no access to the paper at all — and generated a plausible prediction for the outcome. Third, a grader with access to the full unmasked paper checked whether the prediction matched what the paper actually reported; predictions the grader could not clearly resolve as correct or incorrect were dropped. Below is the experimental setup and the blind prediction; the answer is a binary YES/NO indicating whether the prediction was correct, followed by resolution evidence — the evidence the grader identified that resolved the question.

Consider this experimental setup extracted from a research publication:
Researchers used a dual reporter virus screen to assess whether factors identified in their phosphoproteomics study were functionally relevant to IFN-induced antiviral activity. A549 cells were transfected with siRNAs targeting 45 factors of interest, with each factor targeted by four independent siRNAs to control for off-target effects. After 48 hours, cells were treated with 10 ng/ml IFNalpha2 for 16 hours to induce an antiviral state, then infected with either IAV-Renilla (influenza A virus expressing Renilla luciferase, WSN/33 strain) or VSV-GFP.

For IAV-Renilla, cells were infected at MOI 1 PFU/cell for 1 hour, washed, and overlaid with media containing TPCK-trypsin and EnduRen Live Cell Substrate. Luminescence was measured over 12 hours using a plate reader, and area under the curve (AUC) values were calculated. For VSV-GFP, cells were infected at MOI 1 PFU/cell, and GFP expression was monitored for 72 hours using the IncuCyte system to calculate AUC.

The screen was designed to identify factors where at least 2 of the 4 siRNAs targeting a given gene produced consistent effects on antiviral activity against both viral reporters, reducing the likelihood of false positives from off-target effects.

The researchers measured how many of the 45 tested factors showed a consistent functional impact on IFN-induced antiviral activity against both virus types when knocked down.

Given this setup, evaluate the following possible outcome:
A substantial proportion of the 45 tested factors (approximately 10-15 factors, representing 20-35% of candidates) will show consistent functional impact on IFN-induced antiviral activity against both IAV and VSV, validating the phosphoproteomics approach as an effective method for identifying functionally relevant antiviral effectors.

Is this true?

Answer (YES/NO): NO